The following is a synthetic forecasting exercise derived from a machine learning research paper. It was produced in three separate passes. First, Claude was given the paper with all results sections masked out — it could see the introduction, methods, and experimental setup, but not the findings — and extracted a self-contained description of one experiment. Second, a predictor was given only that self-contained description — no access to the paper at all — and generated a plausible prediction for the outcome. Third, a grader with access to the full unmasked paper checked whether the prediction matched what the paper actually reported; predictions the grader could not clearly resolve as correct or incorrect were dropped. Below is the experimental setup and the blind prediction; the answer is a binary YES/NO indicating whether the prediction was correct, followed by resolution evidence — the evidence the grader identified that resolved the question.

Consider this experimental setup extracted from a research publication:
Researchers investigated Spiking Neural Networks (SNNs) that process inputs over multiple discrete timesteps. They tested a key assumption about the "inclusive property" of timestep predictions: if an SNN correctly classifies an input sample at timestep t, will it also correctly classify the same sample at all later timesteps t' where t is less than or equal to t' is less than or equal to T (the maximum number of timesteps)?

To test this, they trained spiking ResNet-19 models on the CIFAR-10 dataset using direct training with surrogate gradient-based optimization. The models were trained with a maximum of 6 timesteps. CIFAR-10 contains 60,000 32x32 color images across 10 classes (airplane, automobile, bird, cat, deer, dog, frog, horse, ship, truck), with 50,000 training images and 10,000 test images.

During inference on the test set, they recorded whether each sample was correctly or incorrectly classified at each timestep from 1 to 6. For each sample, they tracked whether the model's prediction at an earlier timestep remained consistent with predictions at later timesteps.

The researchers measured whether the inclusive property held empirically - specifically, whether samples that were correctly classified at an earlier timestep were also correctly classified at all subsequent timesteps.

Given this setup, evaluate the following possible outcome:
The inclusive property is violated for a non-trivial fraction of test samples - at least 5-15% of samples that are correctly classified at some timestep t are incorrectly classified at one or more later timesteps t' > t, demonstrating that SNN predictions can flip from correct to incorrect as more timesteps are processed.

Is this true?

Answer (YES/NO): NO